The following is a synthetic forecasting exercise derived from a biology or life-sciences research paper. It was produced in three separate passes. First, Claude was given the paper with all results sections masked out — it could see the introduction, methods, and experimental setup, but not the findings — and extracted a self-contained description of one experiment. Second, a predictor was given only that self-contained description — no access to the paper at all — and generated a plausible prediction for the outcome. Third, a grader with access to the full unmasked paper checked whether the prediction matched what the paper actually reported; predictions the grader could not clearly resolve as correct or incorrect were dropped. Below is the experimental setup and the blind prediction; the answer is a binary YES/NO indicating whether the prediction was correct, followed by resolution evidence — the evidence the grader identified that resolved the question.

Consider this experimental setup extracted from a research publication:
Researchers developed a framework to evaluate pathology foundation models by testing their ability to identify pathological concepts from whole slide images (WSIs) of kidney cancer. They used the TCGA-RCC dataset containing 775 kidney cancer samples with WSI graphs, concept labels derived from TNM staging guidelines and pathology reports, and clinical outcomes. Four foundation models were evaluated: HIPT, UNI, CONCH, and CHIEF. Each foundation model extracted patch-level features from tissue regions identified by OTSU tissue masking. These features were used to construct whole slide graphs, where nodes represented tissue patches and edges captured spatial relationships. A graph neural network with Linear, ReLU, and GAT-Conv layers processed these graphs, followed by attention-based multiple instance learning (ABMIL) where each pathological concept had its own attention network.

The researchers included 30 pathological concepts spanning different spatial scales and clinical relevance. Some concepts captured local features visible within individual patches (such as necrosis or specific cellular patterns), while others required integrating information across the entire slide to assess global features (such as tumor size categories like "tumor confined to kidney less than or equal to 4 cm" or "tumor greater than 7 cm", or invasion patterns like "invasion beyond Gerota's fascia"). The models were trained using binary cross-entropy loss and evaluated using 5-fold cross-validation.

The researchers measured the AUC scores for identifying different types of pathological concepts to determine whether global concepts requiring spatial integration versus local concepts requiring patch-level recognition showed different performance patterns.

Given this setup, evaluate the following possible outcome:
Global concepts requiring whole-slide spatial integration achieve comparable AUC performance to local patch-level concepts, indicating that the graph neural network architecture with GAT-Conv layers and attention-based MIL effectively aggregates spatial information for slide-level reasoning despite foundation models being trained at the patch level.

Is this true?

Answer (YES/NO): YES